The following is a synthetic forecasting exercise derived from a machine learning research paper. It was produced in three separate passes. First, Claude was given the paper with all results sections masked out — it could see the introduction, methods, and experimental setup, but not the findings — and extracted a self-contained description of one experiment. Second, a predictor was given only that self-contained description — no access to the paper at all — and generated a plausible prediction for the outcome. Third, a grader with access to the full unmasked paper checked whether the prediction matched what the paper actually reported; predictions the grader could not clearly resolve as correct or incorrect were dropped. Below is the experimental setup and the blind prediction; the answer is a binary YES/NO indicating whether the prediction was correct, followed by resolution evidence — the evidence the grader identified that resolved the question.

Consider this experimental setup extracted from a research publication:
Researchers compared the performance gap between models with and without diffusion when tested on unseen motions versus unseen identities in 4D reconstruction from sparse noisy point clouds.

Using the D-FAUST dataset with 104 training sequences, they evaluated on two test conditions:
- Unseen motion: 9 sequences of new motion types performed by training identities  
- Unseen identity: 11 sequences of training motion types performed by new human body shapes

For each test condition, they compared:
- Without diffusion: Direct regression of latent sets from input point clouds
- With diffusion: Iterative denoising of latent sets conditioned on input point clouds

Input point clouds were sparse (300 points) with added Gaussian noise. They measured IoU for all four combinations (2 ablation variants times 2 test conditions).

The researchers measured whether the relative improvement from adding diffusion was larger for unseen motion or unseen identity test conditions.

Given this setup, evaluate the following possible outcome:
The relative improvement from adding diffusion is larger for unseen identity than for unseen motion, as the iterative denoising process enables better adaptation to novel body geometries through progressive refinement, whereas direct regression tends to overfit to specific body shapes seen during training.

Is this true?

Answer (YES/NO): YES